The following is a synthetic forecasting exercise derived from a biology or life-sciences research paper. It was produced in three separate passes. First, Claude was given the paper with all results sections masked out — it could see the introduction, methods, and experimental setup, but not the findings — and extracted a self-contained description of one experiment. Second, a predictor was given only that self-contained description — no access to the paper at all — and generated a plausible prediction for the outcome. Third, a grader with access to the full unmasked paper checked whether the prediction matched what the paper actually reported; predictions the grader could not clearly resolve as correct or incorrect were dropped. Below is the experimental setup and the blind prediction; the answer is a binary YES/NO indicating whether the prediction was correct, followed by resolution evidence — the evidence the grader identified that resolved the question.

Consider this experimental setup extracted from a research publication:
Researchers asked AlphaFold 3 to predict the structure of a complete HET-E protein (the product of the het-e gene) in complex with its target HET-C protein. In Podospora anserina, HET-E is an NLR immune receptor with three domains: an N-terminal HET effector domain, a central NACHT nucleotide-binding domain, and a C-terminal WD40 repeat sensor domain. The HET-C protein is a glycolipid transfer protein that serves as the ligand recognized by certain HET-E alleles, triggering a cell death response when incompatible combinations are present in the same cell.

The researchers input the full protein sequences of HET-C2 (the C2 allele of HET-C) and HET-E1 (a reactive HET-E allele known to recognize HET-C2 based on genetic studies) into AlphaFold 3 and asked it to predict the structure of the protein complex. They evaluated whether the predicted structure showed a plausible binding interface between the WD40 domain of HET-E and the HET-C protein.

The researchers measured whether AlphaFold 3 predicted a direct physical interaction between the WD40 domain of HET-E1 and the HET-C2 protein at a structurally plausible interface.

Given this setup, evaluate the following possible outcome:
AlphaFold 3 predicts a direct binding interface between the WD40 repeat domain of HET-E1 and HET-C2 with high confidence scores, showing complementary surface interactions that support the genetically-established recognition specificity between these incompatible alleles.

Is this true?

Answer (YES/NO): NO